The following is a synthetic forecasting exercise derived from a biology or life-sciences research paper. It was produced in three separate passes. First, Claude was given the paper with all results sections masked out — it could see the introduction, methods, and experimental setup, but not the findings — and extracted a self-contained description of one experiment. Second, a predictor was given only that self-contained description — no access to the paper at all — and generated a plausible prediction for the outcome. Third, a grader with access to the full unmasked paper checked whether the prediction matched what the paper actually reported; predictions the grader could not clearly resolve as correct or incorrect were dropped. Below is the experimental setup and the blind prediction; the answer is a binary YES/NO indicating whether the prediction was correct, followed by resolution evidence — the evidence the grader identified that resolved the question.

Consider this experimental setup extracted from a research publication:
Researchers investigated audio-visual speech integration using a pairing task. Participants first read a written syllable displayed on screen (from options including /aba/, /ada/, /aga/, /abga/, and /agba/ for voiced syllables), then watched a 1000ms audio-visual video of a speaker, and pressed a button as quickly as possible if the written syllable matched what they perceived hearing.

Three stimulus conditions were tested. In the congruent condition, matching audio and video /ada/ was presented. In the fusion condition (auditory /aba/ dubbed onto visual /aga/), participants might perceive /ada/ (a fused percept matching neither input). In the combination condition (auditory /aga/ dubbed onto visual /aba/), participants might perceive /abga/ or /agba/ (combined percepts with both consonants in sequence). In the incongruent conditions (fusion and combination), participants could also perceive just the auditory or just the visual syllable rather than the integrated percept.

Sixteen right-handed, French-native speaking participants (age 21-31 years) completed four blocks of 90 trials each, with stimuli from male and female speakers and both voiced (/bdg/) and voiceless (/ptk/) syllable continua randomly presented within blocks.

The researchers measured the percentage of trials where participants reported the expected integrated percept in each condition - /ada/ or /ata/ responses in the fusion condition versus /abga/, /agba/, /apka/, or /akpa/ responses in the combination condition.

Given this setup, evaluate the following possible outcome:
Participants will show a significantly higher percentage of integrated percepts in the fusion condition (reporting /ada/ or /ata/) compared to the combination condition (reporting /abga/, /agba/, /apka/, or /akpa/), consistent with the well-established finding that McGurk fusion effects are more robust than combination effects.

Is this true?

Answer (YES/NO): NO